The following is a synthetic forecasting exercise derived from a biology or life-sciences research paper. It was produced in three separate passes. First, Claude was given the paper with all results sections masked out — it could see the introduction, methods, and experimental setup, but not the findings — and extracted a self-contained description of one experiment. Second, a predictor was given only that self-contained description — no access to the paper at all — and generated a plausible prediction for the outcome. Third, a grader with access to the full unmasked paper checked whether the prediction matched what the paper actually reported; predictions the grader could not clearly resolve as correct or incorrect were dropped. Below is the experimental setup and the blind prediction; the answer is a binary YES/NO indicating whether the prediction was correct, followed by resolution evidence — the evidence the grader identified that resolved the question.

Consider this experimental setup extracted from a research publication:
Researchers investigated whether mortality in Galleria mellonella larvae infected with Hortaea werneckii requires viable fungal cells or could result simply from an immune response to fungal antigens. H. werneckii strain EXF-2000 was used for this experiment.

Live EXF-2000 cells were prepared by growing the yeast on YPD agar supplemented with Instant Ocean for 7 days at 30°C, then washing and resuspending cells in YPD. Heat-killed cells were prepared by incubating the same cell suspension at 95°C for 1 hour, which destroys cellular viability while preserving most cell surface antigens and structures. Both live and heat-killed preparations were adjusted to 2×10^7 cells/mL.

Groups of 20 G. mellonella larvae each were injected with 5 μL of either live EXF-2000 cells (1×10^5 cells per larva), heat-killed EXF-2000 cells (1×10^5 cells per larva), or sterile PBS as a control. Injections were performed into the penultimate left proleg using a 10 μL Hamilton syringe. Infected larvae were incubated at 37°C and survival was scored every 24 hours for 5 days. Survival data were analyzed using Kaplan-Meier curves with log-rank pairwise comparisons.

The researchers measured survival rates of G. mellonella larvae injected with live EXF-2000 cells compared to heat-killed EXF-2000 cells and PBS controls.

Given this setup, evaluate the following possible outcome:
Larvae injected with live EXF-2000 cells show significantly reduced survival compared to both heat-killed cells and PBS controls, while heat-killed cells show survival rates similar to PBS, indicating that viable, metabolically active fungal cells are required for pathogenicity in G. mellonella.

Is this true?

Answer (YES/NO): YES